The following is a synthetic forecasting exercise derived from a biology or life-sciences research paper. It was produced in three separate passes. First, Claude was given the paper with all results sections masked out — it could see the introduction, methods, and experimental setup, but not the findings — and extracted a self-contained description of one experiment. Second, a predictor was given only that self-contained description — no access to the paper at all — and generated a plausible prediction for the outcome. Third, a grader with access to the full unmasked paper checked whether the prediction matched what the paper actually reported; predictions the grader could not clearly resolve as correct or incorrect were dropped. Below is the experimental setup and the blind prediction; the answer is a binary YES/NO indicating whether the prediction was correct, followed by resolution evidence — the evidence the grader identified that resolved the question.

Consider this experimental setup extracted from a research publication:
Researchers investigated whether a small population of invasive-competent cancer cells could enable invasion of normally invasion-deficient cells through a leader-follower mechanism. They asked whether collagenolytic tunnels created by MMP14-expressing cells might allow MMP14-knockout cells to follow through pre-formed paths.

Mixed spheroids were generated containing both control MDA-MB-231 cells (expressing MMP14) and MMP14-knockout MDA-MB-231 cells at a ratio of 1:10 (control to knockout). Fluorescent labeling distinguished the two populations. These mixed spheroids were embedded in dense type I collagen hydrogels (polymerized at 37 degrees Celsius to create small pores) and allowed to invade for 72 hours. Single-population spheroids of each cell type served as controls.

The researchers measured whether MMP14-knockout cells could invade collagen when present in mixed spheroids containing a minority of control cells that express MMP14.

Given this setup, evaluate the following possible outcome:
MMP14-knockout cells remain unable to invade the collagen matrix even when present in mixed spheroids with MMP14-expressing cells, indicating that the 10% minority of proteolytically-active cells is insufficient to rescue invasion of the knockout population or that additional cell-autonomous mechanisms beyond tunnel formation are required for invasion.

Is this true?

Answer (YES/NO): NO